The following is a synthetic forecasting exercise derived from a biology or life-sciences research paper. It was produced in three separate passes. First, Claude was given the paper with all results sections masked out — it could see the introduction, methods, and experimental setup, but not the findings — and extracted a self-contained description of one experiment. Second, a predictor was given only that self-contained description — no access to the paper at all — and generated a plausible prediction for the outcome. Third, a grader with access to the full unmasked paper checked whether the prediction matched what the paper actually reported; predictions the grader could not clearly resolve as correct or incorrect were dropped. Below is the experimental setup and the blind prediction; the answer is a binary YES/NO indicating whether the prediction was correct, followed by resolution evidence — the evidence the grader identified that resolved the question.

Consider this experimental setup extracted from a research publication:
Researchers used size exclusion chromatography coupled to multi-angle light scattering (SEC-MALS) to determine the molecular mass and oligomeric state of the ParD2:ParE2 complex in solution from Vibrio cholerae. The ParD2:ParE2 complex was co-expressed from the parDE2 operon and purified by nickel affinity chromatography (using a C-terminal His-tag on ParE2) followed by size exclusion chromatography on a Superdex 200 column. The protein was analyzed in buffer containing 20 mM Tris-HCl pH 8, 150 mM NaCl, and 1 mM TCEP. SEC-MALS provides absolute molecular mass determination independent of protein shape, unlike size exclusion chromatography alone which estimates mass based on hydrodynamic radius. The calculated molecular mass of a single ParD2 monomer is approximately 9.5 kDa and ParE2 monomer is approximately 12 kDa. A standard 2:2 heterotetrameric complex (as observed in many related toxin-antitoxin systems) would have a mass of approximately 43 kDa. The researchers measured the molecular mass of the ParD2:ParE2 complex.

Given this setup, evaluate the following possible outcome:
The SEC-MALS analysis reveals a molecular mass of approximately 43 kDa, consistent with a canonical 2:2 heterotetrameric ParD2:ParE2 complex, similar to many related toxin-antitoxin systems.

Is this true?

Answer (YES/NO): NO